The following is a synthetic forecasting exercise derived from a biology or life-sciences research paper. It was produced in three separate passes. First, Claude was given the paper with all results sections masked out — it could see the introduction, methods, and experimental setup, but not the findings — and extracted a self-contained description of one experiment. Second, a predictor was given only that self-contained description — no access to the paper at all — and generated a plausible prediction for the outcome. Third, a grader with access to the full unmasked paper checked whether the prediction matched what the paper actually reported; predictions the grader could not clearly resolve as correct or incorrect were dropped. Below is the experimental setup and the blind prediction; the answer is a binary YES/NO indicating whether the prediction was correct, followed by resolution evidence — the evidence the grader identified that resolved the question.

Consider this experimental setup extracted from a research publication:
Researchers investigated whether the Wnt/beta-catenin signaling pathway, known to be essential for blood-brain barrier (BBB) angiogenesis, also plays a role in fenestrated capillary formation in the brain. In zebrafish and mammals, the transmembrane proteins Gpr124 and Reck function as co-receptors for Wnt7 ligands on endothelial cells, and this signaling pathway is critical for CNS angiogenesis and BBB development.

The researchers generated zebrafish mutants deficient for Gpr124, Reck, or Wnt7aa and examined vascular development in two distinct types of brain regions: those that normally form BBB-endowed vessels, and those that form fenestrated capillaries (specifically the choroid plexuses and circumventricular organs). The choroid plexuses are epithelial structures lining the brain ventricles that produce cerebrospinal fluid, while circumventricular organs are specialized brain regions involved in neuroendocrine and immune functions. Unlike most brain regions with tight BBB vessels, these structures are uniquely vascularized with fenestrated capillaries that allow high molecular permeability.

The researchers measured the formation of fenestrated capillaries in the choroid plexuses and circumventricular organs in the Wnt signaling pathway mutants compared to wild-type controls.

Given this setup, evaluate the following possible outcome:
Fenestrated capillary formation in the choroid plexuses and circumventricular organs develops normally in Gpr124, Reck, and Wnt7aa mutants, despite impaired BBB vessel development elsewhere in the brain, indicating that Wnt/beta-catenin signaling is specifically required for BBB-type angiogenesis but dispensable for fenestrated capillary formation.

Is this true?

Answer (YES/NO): YES